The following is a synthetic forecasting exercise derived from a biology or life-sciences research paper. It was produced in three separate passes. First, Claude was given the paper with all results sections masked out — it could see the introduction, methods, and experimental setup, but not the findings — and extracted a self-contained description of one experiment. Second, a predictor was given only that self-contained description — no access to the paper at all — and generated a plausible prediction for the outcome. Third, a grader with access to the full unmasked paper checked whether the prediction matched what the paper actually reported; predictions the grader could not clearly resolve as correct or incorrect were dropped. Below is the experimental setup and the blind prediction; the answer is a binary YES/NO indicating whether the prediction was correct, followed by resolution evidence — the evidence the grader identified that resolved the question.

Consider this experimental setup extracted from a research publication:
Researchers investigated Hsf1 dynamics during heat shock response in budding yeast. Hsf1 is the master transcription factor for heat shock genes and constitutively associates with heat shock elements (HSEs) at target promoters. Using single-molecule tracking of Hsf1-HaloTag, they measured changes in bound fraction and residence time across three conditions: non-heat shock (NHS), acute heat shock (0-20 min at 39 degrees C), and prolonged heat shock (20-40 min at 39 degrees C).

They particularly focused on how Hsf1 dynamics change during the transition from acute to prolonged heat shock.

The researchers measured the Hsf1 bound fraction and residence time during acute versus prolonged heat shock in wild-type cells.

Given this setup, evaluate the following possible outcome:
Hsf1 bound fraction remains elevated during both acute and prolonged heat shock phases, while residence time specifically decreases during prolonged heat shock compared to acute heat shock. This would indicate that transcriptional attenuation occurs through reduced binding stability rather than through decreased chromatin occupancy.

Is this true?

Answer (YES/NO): YES